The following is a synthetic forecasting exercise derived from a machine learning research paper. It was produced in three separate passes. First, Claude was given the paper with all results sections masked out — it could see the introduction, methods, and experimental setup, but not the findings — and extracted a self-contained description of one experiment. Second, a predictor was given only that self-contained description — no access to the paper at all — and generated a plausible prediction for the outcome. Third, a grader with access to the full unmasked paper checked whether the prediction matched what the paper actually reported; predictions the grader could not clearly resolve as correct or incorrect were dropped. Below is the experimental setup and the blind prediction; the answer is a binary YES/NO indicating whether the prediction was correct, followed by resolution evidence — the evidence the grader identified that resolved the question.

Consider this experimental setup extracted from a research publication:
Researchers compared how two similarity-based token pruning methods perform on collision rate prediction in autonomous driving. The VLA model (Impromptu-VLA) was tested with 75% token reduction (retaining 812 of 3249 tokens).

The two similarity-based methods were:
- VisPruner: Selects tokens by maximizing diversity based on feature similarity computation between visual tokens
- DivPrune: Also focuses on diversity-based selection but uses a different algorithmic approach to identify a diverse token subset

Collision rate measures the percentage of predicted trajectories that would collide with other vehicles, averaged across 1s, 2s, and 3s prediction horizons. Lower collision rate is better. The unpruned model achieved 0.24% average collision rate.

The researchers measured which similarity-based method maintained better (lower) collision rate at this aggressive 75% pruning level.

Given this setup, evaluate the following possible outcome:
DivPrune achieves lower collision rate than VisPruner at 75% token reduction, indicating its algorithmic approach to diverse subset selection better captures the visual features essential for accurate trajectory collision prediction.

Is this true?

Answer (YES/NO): NO